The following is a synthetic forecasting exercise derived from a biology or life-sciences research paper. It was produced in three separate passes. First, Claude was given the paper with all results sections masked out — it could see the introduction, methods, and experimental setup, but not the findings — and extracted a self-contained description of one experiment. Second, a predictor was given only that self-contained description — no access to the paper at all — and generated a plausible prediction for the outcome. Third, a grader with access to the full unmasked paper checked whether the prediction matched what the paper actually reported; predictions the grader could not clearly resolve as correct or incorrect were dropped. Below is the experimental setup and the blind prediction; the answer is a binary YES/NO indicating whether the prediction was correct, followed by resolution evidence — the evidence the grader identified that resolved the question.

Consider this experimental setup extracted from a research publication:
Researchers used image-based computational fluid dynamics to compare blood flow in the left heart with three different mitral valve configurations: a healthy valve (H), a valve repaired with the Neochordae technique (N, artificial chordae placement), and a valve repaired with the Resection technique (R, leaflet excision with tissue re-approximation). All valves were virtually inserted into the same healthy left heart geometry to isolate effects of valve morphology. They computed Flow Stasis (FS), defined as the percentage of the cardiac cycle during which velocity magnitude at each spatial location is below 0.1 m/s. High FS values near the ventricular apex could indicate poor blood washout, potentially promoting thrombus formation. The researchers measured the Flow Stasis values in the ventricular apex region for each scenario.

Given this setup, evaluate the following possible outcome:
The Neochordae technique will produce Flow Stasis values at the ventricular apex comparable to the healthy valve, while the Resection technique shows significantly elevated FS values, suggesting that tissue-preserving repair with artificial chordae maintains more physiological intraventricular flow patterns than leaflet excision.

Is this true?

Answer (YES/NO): NO